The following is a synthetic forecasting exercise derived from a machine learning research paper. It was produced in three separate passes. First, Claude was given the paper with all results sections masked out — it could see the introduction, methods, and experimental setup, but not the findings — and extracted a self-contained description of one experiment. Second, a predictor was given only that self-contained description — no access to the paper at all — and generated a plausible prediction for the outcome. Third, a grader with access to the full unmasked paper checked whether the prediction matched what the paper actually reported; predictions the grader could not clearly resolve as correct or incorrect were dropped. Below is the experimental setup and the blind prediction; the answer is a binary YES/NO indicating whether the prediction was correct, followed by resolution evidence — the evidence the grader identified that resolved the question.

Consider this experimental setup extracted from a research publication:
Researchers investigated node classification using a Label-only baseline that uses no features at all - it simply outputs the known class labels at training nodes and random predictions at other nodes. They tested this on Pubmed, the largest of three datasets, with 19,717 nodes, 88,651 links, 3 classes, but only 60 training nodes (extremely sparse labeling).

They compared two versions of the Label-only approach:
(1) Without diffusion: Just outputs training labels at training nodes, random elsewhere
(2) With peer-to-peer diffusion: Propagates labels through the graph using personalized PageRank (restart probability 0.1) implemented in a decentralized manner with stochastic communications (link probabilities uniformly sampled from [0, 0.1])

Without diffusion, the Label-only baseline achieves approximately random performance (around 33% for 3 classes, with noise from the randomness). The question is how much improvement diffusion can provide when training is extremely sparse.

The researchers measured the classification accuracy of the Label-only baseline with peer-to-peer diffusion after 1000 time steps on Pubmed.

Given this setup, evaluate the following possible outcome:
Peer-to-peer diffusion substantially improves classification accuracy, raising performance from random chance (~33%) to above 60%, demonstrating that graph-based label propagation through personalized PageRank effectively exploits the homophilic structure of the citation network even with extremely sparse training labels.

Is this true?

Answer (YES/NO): YES